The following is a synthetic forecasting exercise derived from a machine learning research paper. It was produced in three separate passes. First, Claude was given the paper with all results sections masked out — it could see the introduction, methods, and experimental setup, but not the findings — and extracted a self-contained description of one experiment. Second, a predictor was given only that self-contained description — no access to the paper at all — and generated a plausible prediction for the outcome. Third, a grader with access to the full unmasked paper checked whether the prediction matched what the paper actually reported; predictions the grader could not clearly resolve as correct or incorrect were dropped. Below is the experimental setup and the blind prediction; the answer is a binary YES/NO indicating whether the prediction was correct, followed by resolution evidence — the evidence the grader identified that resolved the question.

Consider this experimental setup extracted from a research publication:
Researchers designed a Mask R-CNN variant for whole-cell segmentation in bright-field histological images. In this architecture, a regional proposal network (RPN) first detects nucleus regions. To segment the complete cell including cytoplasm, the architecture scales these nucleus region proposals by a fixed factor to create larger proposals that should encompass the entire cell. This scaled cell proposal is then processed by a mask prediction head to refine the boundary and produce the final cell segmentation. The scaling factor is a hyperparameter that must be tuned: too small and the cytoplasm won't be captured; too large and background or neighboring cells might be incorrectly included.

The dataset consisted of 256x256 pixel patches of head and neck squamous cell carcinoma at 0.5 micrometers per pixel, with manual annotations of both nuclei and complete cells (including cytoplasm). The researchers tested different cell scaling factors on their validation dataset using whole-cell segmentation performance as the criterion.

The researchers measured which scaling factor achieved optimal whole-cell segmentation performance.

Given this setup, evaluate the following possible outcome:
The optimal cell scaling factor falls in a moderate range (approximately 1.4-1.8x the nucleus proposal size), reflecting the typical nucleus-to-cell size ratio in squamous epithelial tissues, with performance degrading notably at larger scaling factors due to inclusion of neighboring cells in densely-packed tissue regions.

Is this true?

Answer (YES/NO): NO